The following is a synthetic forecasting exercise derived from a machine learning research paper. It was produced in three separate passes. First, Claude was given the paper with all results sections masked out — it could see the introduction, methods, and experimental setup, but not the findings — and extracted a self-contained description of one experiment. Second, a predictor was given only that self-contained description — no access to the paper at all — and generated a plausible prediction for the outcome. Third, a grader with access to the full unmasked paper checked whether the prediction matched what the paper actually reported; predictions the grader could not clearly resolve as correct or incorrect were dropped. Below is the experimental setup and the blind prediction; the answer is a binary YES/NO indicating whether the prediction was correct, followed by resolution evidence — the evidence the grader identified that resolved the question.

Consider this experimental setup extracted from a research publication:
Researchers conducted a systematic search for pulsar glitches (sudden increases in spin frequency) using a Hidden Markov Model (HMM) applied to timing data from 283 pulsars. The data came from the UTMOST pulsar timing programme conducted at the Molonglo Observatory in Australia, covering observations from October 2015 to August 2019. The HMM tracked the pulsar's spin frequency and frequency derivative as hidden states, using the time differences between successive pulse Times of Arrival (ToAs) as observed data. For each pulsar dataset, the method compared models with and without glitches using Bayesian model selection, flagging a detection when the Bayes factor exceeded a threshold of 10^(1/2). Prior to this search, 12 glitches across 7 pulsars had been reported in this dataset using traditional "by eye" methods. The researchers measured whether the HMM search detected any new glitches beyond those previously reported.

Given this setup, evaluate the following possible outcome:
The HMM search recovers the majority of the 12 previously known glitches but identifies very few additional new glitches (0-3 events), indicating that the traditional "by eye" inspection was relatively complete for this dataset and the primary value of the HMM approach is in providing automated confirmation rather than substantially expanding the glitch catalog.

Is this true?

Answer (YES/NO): YES